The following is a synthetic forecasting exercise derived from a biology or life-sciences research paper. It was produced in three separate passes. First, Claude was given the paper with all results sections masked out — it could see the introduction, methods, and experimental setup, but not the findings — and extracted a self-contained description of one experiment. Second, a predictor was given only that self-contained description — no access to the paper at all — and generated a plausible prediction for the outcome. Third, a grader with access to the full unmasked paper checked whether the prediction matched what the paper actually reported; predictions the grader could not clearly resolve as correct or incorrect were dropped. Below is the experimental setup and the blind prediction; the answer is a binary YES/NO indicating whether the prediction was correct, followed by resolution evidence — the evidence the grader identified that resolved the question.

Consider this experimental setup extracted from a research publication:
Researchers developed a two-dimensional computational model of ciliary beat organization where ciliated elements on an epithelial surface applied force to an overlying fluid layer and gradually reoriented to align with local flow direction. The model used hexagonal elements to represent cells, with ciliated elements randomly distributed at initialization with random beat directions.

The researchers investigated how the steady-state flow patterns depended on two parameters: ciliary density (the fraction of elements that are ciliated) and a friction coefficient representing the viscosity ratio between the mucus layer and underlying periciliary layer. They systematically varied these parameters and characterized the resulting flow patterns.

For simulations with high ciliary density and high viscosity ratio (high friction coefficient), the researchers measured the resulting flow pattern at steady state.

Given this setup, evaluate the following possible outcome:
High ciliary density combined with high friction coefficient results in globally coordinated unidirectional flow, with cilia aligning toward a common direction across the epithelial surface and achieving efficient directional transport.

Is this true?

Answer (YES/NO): YES